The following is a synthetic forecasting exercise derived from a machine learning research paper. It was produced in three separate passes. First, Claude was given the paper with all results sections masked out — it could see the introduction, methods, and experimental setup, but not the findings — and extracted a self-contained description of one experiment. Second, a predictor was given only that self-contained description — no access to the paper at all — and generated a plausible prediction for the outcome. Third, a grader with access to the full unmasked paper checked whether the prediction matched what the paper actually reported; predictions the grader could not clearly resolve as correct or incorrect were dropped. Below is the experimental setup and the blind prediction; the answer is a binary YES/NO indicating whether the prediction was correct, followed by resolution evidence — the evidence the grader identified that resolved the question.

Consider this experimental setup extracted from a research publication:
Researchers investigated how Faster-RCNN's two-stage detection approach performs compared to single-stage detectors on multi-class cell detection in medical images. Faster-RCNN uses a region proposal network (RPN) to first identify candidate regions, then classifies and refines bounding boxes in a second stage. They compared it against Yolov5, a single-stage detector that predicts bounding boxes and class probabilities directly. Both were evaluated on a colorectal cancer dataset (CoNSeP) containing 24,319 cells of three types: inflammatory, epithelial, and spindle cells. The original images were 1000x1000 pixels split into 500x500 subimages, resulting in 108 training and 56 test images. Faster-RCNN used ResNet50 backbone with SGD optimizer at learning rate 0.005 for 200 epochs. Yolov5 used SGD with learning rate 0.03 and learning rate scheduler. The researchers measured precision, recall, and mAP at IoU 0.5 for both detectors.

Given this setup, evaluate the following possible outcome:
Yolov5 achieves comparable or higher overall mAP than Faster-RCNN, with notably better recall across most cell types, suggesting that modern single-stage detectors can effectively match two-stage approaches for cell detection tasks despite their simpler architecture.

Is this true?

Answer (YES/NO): YES